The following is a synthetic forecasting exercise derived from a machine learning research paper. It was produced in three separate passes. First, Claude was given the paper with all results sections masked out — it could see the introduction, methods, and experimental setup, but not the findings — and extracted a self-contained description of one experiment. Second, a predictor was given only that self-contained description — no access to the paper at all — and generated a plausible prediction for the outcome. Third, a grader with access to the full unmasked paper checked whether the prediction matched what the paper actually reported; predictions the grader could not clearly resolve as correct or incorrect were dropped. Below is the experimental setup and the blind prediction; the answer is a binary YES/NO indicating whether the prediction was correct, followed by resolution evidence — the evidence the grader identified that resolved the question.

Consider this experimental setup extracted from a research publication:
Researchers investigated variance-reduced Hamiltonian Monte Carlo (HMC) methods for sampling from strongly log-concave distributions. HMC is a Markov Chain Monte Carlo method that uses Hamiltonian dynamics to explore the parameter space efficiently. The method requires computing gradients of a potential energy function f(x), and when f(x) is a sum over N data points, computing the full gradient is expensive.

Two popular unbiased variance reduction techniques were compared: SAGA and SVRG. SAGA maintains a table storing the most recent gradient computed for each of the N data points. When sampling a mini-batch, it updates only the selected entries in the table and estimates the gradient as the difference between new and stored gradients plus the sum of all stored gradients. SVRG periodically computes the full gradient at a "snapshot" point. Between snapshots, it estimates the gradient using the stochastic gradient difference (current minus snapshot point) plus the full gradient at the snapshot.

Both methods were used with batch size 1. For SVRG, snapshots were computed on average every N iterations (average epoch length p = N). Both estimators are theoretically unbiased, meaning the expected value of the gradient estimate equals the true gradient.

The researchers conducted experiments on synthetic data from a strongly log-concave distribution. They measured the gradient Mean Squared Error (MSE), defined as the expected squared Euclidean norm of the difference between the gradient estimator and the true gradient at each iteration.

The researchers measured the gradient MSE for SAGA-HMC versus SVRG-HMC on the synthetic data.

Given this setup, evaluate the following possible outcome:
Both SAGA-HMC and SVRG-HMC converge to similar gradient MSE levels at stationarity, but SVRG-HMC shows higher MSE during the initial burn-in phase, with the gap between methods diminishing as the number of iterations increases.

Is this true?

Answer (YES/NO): NO